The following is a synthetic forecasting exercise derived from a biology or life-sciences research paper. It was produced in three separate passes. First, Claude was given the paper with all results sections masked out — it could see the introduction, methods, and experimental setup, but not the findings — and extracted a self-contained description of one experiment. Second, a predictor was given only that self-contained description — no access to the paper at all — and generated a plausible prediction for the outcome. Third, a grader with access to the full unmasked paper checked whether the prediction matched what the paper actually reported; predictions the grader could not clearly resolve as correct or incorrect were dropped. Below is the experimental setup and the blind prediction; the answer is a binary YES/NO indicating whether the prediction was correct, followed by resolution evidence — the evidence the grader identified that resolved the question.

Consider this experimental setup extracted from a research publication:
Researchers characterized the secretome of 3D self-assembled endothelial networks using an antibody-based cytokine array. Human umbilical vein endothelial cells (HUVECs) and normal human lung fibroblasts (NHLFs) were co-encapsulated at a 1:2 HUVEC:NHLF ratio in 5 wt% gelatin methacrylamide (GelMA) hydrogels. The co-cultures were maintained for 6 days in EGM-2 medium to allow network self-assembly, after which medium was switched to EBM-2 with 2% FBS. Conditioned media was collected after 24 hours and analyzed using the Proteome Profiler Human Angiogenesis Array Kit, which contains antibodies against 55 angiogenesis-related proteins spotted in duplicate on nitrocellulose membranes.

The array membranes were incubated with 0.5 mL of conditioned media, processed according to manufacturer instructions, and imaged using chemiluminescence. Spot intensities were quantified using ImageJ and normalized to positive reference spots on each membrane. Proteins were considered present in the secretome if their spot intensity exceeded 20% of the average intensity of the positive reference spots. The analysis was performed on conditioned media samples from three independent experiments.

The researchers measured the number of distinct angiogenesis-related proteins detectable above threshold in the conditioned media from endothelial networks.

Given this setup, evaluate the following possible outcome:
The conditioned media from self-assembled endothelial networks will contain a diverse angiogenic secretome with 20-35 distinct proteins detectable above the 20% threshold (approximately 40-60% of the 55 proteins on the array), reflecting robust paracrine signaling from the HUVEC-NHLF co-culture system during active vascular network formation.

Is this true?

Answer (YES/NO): NO